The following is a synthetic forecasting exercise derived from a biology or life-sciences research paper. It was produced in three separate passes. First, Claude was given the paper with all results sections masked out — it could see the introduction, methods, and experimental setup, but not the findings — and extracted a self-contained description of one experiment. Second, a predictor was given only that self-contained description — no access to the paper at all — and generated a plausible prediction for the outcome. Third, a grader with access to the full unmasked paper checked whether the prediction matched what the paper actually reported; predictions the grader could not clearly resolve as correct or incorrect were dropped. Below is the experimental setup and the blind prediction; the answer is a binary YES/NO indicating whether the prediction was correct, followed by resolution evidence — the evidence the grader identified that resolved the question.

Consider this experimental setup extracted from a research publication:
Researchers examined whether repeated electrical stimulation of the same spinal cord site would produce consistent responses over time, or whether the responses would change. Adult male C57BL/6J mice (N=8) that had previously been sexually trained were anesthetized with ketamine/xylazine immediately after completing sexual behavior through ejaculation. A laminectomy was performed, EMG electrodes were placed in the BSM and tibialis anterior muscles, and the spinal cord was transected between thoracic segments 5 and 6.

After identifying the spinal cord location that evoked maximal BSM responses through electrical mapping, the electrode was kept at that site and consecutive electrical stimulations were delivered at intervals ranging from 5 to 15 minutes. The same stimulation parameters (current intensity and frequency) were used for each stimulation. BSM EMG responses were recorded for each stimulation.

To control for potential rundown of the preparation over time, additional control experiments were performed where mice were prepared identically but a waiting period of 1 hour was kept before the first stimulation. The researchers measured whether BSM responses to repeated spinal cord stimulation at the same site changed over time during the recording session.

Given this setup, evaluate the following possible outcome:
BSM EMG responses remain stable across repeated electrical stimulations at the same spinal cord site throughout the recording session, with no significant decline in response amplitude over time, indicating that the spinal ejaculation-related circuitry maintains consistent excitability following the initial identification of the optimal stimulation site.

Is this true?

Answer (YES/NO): NO